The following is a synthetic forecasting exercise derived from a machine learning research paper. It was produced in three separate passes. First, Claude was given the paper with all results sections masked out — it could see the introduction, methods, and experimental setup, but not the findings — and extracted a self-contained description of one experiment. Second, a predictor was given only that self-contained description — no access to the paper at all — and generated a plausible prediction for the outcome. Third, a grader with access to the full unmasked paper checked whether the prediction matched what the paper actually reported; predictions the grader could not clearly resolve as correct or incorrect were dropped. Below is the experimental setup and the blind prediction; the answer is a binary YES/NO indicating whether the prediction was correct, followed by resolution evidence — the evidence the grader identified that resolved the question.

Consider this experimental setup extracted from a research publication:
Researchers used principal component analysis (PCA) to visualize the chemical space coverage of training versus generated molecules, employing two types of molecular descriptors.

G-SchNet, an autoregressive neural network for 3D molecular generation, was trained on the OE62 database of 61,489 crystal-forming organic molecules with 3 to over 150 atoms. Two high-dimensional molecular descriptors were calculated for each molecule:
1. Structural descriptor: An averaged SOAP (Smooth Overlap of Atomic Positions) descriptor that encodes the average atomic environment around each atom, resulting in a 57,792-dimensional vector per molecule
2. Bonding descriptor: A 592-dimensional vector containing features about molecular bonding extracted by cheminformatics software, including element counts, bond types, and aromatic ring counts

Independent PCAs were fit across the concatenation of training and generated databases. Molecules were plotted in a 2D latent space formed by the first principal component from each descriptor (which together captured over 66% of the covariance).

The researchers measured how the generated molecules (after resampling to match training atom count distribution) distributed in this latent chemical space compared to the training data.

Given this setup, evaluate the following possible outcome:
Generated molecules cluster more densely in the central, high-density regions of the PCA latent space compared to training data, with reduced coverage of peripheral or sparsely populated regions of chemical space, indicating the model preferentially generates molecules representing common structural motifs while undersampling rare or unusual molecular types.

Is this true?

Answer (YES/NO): YES